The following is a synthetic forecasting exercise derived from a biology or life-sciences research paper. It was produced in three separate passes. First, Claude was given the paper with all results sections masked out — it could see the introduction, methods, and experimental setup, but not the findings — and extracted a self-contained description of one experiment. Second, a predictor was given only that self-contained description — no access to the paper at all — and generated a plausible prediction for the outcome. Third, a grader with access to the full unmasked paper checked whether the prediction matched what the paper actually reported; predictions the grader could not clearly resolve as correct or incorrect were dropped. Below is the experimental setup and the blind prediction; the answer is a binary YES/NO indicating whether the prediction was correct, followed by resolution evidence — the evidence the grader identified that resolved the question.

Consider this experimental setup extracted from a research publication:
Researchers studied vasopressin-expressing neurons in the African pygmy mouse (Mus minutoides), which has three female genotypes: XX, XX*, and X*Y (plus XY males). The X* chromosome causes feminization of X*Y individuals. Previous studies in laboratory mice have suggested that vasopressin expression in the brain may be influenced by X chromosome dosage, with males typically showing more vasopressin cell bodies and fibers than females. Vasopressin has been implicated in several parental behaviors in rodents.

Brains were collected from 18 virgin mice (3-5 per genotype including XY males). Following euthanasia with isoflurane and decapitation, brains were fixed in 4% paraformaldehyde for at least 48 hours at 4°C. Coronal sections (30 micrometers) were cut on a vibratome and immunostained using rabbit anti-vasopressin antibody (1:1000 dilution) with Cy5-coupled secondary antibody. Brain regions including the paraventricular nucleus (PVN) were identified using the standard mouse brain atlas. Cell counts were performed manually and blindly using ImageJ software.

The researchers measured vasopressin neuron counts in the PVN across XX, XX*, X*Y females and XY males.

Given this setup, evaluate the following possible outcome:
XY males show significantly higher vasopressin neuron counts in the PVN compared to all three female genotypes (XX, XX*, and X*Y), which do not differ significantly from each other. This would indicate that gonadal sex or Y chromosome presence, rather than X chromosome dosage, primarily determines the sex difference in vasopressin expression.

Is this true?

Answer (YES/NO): NO